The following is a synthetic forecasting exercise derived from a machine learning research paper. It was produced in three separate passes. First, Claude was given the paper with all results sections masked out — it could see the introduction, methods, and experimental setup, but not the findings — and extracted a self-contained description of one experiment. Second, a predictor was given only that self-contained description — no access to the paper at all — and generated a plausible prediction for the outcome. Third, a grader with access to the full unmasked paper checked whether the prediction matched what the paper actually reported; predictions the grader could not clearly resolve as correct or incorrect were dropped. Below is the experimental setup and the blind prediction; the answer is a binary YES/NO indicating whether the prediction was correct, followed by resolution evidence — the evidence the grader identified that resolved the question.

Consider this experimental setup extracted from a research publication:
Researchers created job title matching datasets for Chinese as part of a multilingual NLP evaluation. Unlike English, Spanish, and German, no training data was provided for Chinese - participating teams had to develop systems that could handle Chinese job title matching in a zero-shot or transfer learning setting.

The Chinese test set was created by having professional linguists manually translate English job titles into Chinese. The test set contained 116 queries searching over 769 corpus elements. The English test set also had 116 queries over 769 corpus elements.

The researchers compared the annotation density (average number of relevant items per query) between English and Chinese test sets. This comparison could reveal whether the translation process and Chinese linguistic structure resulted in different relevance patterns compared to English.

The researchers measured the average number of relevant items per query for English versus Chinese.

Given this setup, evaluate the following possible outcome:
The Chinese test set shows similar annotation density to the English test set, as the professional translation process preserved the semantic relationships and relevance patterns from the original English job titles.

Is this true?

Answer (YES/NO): YES